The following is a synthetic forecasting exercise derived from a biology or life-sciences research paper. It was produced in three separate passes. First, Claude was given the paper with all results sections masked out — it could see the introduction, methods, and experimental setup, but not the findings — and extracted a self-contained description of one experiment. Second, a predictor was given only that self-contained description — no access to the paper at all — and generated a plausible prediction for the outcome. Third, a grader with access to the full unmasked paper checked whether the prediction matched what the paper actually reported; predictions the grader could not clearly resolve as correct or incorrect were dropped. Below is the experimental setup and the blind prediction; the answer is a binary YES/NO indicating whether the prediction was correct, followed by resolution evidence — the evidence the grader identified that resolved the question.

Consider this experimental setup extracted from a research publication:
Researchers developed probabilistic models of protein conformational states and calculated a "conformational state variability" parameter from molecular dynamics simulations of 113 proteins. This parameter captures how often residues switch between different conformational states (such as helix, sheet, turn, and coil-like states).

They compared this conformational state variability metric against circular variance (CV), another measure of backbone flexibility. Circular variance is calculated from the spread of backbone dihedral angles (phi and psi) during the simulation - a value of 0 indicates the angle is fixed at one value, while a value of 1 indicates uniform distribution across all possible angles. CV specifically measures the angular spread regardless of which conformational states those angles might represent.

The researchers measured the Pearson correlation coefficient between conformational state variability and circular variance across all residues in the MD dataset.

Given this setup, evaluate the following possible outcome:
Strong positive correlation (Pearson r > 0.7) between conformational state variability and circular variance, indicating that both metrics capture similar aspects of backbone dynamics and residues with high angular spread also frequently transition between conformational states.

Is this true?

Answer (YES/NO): NO